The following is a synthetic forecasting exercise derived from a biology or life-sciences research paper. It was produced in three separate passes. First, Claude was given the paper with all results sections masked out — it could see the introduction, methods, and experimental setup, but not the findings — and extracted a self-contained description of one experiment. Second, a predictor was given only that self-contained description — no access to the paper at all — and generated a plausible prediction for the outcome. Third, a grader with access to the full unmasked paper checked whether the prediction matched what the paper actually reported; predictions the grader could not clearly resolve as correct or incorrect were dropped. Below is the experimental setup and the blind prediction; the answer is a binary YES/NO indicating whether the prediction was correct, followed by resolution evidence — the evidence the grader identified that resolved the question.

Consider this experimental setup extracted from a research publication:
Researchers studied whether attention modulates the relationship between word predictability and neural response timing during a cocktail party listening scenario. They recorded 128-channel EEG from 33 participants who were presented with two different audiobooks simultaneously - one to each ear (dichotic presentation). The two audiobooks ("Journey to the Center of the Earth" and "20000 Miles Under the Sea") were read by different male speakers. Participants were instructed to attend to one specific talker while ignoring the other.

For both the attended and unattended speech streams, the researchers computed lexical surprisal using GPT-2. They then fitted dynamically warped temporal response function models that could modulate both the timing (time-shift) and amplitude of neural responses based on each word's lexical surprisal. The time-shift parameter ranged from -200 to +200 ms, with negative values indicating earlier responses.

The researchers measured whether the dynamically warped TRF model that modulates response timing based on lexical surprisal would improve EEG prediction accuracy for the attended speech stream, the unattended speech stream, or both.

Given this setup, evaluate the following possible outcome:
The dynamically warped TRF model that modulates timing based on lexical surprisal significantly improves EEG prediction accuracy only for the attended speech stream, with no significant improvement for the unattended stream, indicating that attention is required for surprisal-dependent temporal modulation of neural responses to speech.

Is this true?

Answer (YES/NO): YES